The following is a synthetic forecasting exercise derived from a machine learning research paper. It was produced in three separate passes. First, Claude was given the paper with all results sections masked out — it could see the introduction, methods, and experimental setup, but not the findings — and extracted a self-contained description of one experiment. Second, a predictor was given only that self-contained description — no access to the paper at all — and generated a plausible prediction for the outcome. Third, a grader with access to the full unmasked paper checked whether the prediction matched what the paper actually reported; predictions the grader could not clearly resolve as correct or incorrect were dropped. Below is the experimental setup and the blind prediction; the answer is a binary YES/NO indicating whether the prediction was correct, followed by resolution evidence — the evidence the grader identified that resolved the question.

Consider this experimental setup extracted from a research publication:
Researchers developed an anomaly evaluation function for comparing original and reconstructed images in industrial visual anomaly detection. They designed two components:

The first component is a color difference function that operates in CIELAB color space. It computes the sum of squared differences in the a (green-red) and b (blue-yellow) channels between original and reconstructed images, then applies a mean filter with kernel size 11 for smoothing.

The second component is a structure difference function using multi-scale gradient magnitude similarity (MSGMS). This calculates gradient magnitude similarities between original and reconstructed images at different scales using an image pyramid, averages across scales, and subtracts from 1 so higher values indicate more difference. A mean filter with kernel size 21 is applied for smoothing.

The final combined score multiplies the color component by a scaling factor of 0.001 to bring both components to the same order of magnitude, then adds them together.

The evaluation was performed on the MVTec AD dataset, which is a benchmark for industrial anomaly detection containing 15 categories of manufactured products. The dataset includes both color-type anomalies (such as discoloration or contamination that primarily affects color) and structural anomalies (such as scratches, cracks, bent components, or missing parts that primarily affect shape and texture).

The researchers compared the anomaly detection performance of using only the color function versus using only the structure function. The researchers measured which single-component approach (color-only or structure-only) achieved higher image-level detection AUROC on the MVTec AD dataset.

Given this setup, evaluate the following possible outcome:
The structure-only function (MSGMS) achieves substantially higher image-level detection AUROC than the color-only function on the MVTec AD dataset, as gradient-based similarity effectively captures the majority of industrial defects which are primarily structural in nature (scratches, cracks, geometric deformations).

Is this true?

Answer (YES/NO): YES